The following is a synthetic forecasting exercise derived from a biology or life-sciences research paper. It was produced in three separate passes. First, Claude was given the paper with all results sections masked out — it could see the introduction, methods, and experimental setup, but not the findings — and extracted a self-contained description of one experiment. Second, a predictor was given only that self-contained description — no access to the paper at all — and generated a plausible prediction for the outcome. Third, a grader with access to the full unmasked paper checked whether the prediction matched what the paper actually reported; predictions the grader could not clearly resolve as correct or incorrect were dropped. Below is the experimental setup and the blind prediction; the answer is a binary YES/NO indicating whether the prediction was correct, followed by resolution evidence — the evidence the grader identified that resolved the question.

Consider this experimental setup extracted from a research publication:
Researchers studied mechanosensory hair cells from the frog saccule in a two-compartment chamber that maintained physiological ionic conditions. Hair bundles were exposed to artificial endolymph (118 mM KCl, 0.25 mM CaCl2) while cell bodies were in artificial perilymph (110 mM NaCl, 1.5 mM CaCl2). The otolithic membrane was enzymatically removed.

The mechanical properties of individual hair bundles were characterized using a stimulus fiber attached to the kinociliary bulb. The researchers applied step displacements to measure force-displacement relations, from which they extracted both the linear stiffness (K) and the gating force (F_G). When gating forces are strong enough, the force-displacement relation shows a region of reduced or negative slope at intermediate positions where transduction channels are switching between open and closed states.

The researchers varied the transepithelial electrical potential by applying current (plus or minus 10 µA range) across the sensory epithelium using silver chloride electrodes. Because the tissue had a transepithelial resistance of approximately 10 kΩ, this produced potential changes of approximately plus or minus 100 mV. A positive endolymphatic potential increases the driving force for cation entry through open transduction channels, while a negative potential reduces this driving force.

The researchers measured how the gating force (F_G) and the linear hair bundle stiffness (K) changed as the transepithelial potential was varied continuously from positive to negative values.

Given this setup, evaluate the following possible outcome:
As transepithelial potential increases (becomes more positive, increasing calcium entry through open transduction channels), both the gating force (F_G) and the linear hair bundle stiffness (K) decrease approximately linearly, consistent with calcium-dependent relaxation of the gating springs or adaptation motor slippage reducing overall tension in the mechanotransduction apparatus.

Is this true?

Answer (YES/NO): NO